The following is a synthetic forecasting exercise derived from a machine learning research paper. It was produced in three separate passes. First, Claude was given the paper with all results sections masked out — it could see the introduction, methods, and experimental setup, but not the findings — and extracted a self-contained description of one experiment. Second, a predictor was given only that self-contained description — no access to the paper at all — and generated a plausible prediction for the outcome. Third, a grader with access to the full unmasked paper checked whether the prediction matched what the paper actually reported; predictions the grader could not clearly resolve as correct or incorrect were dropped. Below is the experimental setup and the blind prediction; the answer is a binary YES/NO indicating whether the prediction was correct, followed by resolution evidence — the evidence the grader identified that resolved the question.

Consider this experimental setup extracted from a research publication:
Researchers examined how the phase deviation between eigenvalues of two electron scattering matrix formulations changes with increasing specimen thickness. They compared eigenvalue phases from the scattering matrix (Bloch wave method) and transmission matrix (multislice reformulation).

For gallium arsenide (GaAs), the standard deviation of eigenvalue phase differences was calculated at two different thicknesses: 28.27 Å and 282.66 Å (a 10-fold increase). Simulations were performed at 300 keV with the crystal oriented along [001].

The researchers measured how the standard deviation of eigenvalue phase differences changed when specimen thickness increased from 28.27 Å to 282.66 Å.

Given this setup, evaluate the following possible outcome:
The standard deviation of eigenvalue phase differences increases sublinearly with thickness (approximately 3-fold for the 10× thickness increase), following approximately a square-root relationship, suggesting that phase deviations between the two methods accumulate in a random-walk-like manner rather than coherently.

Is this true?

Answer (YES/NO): NO